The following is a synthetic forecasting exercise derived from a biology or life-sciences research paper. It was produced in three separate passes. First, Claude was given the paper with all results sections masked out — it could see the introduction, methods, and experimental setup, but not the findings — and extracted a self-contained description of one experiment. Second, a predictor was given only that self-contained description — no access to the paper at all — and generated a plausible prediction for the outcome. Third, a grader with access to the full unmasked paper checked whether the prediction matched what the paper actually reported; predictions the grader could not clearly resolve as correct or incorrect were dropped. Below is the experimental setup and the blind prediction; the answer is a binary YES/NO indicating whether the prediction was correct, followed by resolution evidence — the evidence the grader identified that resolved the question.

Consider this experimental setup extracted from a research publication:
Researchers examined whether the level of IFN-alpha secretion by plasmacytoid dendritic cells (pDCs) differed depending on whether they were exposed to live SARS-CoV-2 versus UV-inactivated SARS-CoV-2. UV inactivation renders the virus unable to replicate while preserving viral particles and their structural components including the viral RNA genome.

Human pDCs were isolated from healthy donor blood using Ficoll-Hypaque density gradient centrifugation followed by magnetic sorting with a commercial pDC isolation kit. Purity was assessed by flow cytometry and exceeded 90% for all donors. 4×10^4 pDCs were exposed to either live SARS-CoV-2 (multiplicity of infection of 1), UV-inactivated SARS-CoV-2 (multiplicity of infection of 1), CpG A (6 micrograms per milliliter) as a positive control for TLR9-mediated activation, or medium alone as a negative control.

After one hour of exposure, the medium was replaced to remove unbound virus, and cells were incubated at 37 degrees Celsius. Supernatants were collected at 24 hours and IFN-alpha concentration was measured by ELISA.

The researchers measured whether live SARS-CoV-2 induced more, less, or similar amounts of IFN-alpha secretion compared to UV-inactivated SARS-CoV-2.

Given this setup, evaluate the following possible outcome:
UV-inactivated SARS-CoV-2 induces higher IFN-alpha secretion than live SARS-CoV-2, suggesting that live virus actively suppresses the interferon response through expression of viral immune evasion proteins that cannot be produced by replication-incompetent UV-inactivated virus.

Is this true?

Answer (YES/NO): NO